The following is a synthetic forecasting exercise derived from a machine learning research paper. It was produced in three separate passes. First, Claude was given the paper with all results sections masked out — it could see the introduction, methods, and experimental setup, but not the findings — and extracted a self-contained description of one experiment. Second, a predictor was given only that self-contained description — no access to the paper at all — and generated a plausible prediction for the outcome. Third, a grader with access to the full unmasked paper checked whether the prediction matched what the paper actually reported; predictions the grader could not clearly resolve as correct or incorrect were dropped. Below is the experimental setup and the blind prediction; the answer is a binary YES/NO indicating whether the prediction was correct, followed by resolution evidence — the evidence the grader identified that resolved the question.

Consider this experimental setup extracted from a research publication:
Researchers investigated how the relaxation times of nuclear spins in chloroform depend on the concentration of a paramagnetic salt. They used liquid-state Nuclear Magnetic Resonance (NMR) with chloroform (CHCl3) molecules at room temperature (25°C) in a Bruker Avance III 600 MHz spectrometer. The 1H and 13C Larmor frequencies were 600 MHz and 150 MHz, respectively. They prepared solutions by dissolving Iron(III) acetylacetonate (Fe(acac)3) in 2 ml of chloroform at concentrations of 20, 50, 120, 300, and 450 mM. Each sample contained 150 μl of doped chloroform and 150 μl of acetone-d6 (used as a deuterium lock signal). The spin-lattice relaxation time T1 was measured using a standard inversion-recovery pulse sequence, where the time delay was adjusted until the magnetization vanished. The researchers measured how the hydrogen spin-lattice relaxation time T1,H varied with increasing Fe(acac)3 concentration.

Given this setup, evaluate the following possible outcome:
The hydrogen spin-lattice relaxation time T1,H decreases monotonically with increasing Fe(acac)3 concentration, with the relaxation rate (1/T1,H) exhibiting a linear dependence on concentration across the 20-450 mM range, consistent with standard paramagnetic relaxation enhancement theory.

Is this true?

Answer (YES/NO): YES